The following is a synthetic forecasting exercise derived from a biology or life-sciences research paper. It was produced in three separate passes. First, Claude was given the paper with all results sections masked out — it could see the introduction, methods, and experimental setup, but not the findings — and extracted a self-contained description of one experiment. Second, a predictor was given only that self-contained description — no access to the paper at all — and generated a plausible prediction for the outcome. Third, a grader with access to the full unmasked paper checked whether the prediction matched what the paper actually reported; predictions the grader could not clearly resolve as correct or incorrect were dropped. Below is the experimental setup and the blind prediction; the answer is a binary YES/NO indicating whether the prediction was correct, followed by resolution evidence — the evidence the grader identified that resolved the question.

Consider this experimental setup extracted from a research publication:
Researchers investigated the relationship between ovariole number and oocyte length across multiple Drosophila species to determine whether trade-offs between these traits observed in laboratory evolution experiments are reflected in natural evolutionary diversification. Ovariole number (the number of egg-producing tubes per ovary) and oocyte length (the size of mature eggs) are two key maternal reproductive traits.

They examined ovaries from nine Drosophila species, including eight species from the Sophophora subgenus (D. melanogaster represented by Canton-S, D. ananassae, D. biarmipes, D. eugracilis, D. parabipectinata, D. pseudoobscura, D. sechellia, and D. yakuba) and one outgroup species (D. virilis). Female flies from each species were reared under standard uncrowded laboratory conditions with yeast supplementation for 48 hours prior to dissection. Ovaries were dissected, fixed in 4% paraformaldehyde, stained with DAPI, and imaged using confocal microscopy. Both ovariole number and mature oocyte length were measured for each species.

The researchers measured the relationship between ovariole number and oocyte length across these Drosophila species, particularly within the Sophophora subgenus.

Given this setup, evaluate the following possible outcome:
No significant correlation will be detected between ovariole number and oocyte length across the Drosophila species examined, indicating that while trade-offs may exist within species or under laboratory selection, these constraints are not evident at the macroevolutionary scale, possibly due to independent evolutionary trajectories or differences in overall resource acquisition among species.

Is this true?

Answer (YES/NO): NO